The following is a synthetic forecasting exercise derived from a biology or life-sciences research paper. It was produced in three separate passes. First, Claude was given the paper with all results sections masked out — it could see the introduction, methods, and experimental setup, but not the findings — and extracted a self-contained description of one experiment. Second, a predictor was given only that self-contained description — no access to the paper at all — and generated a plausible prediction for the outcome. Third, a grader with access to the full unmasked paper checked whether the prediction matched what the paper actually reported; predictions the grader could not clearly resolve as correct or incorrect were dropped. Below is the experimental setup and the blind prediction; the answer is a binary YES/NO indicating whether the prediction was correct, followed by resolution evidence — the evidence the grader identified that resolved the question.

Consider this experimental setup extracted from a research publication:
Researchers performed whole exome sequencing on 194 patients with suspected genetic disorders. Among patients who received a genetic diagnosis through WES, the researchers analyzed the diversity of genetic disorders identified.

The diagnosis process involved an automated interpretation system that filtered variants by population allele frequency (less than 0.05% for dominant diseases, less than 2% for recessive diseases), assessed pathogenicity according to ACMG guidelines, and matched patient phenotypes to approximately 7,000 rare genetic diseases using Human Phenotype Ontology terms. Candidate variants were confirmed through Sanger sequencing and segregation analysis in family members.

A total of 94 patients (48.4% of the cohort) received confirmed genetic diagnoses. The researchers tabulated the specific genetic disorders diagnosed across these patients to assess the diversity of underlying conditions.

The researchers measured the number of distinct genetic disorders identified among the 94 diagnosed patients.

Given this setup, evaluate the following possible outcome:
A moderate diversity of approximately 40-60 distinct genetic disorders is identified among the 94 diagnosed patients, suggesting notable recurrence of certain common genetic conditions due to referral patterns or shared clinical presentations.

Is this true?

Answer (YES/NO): NO